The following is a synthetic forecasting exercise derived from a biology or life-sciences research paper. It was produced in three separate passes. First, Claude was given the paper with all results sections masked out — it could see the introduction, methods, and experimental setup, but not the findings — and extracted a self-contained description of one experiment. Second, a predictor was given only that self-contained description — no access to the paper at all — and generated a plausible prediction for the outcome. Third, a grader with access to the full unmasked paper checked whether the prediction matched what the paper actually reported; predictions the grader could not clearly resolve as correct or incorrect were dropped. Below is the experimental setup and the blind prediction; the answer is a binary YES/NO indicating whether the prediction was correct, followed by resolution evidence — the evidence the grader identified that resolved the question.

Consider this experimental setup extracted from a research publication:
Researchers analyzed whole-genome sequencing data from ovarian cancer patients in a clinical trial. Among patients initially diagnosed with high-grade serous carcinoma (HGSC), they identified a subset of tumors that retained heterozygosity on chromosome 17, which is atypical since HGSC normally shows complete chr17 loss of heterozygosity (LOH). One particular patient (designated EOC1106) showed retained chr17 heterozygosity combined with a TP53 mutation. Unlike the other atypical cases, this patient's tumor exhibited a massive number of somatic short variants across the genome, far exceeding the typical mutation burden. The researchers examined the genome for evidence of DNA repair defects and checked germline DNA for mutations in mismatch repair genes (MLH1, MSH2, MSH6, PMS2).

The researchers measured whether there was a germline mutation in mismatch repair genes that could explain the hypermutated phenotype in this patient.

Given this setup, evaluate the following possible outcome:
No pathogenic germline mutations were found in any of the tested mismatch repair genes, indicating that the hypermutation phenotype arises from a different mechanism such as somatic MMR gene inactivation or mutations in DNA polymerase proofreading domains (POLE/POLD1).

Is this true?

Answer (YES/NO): NO